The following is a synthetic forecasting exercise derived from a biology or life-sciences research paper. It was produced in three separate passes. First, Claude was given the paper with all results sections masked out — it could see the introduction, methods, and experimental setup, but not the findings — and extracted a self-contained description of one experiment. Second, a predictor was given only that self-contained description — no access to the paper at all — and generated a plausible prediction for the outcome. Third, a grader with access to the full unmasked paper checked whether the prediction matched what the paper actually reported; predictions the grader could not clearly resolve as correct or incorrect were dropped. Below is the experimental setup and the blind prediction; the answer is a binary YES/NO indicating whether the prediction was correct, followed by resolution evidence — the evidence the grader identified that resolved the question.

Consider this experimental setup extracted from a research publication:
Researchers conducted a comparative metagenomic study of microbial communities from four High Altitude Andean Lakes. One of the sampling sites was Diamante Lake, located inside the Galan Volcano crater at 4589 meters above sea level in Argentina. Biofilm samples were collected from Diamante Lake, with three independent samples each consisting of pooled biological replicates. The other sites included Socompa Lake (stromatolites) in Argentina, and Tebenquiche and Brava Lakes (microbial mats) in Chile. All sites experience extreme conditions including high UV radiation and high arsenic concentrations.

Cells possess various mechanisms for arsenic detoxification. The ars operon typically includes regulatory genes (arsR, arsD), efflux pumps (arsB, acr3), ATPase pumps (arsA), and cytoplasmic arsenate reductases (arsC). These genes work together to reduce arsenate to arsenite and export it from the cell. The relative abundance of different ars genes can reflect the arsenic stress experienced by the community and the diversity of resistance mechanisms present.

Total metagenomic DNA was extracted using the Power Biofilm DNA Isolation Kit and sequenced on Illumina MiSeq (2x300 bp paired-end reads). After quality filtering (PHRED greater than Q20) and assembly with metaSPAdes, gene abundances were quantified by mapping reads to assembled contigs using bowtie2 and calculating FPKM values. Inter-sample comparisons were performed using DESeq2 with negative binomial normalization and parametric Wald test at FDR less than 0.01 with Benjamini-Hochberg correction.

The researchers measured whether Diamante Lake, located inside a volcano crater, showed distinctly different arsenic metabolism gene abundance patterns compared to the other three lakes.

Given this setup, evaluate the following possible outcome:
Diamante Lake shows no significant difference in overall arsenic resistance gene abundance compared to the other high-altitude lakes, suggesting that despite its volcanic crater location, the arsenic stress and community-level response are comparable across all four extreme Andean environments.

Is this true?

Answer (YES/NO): NO